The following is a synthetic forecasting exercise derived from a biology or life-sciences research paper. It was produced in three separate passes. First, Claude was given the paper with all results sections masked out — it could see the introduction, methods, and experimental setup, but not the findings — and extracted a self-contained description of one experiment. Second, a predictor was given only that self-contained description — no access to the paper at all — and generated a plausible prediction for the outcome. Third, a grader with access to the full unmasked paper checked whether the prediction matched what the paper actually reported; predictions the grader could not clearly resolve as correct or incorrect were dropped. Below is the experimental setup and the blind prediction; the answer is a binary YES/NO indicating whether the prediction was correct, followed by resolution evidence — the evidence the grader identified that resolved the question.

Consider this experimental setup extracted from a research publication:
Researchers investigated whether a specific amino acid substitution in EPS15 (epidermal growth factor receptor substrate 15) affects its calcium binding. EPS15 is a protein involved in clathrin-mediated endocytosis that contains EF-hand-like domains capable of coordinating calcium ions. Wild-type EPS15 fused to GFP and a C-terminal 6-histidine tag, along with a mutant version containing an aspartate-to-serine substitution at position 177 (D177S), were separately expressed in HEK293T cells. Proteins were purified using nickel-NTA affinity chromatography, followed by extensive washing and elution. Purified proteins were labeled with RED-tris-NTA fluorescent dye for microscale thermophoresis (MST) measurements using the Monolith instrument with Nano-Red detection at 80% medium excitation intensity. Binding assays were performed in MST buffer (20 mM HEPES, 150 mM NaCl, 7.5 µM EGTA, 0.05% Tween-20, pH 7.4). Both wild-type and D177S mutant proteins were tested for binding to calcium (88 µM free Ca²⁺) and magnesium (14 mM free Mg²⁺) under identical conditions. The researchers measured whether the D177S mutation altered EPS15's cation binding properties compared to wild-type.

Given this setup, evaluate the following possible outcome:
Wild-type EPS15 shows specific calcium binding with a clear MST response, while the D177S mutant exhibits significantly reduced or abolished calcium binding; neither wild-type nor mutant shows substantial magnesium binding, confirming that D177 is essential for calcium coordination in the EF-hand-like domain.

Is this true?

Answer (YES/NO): NO